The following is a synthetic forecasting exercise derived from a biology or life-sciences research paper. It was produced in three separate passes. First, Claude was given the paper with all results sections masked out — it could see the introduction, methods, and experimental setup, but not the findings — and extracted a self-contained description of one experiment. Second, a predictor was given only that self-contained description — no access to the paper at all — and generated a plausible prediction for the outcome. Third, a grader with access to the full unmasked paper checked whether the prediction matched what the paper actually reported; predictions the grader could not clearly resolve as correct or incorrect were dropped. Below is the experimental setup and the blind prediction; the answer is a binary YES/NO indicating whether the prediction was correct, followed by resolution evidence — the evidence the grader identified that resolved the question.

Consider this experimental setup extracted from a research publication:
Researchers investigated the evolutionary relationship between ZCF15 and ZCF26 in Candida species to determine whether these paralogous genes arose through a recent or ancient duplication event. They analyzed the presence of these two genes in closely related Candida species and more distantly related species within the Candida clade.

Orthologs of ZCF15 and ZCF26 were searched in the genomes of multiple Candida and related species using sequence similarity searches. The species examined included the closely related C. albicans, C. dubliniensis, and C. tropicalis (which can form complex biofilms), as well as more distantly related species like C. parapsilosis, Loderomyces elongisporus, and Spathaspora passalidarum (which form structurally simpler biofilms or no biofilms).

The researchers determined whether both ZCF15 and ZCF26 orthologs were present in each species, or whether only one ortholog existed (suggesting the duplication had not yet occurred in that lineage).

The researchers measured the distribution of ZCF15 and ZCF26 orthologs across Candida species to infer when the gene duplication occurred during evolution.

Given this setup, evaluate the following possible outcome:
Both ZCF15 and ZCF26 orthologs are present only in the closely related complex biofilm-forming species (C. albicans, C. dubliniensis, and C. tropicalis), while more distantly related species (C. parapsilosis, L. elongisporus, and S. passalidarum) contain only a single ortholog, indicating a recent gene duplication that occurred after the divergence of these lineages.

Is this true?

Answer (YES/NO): NO